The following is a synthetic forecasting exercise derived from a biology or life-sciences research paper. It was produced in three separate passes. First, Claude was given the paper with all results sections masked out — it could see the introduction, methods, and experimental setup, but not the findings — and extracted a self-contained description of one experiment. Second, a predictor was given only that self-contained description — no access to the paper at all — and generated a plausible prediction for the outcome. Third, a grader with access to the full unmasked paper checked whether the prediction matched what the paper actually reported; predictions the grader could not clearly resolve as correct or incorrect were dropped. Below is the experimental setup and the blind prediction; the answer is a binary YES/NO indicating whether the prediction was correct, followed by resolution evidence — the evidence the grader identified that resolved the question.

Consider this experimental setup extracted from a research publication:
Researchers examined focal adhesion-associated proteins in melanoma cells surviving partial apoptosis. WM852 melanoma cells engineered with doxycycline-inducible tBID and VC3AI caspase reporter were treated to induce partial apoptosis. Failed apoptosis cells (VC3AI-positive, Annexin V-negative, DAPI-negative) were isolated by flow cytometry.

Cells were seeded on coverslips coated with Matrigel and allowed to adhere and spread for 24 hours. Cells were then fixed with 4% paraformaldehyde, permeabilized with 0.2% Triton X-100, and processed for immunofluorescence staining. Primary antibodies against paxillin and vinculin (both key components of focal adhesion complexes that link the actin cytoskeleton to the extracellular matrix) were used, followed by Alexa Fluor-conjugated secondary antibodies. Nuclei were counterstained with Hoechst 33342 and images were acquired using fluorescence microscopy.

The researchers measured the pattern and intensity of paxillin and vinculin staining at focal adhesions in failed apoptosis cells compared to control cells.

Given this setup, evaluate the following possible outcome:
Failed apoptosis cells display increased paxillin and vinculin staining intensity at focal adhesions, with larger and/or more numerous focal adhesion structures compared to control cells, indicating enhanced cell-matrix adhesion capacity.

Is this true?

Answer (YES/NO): YES